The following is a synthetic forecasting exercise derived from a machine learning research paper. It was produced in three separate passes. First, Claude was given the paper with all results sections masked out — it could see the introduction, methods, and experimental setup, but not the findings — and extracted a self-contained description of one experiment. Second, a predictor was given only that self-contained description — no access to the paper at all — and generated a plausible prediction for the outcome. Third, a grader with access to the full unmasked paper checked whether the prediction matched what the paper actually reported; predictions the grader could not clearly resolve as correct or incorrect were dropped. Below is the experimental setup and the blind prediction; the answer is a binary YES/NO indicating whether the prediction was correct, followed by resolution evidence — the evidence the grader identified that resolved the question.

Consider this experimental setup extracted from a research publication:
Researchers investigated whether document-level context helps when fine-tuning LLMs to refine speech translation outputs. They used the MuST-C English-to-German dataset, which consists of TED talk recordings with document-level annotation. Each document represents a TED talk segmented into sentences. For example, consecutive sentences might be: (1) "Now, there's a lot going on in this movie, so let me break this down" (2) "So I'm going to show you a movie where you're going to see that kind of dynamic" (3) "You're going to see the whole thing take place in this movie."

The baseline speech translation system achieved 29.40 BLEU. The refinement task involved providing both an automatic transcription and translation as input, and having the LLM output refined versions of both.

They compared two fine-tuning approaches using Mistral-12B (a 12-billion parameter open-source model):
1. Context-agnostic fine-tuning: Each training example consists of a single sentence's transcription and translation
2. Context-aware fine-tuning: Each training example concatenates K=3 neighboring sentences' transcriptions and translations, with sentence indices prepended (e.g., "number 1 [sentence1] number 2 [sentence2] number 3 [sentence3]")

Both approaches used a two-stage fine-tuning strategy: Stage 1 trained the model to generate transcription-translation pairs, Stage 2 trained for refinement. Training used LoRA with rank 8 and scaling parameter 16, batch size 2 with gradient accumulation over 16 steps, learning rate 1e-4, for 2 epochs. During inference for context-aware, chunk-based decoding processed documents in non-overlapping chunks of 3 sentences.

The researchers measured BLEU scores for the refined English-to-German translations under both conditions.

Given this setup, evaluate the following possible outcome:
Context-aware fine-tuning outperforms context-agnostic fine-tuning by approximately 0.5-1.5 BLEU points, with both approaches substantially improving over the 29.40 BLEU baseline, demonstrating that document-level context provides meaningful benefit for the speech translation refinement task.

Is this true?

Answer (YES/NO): YES